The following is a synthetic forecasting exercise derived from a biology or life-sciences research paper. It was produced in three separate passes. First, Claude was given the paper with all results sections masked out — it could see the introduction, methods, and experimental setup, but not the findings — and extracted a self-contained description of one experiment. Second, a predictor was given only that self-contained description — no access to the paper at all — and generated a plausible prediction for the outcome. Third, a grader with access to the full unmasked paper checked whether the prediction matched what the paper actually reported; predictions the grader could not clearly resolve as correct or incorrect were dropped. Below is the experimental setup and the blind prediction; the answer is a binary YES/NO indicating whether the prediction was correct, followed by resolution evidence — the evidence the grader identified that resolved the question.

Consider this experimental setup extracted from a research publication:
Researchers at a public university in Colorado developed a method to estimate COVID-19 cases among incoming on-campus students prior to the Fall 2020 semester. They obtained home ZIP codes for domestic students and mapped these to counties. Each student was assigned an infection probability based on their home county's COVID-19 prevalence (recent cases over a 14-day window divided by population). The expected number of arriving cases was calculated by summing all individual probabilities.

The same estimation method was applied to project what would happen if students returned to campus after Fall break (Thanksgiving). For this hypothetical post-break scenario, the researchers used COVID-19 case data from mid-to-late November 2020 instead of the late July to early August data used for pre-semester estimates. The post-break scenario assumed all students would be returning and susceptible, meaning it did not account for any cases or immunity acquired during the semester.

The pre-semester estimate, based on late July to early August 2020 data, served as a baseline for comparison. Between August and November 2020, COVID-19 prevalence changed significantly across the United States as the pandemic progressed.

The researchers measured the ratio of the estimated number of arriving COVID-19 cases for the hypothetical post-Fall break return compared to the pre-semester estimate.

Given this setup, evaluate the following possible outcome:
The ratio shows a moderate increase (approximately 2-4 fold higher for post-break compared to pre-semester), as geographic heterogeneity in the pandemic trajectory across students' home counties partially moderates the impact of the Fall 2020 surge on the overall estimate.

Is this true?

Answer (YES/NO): NO